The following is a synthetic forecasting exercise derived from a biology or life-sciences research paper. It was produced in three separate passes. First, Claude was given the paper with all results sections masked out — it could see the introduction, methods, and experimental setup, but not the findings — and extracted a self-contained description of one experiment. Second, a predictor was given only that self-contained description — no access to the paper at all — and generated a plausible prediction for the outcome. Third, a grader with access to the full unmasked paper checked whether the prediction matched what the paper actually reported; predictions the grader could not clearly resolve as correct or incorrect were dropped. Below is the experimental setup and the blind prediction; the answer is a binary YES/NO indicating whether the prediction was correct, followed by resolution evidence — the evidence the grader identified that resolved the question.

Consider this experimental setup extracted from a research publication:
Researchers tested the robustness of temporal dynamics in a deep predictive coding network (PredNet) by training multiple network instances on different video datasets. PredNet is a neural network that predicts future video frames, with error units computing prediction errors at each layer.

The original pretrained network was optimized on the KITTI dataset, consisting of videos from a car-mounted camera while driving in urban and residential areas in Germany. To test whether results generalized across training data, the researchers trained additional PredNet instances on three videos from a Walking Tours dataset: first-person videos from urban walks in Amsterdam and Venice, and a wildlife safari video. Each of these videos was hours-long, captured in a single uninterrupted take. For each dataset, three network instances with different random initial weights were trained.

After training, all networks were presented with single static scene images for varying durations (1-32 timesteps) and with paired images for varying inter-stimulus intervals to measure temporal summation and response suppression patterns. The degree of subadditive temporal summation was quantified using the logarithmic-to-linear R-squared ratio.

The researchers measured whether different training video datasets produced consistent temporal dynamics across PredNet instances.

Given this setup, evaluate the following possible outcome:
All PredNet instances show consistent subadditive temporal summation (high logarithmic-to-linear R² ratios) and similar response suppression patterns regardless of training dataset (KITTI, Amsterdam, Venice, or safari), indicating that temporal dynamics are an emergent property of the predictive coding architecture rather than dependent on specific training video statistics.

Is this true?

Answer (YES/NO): NO